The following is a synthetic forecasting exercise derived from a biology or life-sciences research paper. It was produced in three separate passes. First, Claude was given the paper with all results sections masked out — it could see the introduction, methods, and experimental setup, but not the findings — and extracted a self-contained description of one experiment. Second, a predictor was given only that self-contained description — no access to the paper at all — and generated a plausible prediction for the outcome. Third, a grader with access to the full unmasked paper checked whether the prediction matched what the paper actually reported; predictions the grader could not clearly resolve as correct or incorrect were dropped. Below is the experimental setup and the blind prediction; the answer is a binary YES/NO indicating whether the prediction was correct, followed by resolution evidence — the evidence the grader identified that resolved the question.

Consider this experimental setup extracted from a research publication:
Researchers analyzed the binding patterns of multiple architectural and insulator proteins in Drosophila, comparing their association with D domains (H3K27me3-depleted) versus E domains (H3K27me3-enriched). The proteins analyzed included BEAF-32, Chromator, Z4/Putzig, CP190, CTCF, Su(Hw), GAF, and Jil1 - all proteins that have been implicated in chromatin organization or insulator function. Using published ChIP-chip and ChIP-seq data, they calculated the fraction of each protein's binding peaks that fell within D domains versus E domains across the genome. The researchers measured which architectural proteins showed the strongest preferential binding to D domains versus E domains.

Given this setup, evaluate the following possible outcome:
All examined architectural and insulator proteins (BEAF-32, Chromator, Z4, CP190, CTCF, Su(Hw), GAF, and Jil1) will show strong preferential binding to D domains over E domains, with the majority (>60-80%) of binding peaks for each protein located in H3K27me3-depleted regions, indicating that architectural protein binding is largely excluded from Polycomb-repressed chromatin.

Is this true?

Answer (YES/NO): NO